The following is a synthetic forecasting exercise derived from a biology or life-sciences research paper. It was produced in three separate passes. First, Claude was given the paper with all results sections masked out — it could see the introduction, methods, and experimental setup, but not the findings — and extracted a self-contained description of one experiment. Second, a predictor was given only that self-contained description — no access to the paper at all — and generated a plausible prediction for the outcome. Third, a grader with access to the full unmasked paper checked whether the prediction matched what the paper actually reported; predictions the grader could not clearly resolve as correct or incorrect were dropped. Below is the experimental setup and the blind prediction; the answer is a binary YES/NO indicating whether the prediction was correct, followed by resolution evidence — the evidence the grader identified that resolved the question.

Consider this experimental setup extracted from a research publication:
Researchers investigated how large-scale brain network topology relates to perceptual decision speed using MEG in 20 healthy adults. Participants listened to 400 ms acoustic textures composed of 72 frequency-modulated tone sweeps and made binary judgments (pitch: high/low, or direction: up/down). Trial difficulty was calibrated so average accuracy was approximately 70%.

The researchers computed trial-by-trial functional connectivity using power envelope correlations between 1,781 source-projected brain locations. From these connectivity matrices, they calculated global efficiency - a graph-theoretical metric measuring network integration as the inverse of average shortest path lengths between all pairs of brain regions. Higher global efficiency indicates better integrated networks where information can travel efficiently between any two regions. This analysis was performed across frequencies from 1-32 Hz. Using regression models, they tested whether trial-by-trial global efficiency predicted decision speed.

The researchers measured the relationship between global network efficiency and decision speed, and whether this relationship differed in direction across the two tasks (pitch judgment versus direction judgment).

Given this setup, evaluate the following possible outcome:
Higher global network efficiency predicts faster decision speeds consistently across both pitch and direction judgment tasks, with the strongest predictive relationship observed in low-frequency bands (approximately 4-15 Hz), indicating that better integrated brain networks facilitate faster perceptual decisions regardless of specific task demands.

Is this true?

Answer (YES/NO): NO